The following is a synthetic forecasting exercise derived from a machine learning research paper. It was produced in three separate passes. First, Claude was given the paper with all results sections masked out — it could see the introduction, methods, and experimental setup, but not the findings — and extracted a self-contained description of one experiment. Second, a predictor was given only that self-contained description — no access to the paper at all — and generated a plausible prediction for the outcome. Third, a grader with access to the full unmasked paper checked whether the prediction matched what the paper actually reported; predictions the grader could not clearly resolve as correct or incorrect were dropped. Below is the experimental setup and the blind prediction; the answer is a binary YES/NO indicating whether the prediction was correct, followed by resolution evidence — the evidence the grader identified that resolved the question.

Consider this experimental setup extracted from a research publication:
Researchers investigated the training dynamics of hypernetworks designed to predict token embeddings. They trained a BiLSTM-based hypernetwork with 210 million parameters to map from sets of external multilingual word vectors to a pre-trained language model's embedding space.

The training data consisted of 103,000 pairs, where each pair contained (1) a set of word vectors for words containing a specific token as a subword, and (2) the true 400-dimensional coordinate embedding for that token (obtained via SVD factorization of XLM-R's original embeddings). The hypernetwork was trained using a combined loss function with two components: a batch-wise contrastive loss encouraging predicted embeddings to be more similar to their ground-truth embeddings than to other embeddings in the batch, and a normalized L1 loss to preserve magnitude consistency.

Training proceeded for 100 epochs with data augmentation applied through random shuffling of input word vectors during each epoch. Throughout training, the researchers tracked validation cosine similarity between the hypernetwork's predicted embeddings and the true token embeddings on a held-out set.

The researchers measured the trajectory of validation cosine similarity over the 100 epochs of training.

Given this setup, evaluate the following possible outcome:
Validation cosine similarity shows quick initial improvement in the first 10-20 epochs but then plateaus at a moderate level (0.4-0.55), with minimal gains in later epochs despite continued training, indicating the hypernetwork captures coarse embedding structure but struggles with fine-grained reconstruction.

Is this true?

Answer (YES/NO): NO